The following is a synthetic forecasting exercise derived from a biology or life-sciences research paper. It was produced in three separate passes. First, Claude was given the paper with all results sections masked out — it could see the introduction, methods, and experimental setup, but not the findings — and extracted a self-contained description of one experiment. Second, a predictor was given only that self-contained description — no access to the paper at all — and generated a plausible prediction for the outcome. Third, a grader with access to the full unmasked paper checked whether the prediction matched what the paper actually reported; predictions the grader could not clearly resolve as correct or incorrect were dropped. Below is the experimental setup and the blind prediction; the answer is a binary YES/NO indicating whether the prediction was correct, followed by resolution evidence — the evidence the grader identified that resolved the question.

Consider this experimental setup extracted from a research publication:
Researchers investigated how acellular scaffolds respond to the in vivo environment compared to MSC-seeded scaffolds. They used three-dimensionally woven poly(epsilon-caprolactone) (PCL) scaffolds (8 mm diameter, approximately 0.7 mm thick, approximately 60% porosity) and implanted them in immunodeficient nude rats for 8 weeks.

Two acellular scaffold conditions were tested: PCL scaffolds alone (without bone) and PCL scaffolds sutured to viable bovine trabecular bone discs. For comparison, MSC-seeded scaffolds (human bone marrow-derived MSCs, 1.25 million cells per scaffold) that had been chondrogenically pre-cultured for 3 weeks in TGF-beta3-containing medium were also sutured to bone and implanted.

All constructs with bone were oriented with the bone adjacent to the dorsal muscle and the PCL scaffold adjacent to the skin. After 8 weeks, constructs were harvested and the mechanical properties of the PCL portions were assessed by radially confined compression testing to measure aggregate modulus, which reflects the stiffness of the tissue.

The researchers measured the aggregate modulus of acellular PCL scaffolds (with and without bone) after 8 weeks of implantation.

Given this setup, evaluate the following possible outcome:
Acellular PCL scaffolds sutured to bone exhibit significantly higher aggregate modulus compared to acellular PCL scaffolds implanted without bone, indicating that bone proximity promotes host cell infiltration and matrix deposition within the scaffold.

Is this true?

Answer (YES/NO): NO